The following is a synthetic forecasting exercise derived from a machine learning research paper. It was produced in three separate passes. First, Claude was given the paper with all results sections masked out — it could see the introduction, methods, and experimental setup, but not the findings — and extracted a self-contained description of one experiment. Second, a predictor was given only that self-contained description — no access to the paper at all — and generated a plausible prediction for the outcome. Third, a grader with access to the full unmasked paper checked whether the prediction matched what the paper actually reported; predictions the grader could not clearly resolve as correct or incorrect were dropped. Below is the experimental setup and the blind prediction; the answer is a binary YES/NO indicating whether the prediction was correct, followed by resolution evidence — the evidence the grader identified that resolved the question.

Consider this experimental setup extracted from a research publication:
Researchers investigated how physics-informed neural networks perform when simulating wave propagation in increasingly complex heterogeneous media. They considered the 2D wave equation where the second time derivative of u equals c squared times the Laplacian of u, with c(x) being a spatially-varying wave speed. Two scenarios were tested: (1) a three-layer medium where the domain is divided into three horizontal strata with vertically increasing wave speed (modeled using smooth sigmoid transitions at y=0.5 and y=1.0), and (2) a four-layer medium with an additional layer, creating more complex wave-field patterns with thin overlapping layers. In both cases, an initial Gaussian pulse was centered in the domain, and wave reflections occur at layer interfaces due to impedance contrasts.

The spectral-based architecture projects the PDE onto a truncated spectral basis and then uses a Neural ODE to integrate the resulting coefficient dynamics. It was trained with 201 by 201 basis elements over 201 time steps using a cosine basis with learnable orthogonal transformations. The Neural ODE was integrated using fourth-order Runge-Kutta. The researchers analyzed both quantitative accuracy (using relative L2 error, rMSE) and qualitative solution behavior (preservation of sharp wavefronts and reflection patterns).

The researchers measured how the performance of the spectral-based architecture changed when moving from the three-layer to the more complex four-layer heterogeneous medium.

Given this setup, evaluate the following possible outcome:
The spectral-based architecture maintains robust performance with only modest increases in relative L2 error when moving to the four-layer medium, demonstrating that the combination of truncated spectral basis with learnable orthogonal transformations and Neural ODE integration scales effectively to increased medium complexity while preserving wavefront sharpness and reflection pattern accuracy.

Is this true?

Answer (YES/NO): NO